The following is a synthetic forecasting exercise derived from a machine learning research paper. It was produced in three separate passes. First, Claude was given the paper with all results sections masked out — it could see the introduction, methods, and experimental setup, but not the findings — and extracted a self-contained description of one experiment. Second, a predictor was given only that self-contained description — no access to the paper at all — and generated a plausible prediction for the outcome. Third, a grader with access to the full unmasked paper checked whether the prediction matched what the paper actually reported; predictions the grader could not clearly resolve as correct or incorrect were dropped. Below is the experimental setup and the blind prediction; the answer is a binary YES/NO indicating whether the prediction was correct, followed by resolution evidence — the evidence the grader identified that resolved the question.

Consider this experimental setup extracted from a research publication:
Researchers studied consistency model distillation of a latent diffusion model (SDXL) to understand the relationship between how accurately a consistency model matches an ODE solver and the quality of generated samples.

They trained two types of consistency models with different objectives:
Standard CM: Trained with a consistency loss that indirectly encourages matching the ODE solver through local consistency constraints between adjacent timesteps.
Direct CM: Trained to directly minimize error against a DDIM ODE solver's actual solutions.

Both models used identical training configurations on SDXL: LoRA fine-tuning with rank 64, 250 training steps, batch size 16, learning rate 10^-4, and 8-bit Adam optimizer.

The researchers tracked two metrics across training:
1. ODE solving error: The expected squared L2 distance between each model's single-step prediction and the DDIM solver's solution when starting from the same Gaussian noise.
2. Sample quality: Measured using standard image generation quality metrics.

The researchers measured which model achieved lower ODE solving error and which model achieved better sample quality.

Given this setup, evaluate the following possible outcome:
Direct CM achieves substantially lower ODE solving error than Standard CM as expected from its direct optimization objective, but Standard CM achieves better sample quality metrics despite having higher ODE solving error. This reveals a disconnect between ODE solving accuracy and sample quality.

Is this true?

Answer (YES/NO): YES